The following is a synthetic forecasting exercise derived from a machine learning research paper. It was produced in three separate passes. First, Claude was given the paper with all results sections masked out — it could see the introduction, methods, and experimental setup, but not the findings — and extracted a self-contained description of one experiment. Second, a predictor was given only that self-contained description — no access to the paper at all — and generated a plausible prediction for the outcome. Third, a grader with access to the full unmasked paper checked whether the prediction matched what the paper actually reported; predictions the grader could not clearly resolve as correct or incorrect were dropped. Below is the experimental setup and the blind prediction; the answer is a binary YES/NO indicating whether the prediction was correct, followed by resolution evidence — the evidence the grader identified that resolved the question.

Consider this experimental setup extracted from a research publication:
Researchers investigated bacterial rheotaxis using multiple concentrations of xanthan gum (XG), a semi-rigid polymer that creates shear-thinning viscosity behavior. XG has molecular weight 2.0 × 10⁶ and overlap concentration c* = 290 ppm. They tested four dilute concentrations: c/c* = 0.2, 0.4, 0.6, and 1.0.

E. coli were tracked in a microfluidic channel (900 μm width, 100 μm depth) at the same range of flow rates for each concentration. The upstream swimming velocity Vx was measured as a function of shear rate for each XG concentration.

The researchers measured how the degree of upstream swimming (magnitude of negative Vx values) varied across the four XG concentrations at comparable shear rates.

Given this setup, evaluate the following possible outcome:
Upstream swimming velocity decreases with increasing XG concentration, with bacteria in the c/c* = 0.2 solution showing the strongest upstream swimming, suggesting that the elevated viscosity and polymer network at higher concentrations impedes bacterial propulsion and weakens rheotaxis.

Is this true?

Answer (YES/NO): NO